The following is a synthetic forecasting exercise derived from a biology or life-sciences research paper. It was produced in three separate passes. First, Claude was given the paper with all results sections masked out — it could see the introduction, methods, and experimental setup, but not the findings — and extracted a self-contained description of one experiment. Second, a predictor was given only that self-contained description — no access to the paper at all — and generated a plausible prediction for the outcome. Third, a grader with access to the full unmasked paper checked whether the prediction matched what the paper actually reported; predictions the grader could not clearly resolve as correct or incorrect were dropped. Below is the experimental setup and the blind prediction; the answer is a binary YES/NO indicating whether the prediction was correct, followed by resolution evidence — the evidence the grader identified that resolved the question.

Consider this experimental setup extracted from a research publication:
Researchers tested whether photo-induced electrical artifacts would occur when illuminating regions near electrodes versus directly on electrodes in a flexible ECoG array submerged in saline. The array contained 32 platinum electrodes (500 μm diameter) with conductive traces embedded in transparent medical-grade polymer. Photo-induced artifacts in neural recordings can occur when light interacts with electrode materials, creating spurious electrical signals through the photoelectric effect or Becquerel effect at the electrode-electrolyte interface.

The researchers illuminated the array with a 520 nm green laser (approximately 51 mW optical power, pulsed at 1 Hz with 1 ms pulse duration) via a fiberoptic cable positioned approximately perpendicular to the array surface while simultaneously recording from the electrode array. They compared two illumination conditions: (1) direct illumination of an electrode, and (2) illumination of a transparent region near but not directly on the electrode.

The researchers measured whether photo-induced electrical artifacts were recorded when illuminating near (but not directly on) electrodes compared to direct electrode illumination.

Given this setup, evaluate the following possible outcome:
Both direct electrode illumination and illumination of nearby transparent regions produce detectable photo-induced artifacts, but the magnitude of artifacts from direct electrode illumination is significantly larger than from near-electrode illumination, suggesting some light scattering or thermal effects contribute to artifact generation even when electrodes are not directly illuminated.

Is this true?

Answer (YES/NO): NO